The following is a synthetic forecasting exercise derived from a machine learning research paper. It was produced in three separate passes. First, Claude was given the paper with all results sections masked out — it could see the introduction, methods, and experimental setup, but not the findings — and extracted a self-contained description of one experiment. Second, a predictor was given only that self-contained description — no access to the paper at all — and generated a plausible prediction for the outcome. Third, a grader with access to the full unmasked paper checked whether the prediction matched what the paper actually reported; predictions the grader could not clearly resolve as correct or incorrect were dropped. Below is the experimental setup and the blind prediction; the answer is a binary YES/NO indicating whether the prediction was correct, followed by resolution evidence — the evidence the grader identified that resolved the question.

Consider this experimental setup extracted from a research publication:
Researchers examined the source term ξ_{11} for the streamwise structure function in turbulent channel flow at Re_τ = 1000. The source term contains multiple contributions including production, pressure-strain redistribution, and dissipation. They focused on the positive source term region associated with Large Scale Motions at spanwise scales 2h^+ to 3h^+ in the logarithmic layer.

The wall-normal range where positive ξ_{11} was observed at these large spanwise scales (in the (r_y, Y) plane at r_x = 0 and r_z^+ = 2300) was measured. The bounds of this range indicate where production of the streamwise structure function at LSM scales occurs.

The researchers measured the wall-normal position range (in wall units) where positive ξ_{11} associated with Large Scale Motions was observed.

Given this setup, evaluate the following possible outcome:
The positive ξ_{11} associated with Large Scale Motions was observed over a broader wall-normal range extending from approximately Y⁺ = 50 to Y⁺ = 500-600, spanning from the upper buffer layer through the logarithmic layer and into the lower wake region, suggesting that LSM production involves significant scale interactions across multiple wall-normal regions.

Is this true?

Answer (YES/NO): NO